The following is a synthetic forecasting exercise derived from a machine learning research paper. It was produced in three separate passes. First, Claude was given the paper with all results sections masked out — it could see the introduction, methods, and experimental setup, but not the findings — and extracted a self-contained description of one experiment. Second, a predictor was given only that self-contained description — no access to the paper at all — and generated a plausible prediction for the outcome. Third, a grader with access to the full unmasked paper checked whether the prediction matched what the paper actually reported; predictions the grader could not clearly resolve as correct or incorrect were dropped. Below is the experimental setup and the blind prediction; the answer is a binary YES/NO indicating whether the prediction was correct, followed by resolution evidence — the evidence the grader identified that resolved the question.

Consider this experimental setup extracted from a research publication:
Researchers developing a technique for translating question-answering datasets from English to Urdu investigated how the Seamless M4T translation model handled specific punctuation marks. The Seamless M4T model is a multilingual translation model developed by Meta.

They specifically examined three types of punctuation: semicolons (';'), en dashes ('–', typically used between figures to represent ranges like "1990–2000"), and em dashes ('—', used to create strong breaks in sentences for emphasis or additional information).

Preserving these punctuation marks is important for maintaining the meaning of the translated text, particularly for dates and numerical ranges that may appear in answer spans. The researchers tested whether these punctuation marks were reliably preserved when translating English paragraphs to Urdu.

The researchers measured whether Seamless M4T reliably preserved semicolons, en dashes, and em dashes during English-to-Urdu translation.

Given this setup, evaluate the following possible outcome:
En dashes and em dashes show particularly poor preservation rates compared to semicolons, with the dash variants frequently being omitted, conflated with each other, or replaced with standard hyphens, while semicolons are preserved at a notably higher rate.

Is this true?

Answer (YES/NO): NO